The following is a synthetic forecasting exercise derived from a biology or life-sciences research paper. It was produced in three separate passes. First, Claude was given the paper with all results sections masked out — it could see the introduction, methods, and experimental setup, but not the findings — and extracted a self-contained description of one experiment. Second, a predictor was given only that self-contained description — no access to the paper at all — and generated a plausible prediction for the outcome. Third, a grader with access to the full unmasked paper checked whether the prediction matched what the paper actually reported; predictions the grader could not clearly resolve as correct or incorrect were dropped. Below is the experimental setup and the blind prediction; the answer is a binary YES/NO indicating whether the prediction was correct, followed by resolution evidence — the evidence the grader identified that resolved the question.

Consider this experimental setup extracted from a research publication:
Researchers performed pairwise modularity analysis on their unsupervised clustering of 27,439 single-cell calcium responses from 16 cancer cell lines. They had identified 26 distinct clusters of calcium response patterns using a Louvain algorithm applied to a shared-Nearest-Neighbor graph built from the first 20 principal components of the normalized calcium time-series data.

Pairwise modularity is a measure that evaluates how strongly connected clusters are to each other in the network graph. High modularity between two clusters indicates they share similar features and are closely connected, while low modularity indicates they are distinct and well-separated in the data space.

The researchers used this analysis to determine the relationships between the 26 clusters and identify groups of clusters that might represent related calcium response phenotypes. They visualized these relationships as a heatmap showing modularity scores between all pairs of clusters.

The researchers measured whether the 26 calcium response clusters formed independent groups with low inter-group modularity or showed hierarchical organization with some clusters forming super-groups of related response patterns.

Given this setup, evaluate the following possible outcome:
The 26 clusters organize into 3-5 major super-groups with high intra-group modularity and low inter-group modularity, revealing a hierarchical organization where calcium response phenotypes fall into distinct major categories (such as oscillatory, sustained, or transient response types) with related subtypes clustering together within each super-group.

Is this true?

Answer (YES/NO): YES